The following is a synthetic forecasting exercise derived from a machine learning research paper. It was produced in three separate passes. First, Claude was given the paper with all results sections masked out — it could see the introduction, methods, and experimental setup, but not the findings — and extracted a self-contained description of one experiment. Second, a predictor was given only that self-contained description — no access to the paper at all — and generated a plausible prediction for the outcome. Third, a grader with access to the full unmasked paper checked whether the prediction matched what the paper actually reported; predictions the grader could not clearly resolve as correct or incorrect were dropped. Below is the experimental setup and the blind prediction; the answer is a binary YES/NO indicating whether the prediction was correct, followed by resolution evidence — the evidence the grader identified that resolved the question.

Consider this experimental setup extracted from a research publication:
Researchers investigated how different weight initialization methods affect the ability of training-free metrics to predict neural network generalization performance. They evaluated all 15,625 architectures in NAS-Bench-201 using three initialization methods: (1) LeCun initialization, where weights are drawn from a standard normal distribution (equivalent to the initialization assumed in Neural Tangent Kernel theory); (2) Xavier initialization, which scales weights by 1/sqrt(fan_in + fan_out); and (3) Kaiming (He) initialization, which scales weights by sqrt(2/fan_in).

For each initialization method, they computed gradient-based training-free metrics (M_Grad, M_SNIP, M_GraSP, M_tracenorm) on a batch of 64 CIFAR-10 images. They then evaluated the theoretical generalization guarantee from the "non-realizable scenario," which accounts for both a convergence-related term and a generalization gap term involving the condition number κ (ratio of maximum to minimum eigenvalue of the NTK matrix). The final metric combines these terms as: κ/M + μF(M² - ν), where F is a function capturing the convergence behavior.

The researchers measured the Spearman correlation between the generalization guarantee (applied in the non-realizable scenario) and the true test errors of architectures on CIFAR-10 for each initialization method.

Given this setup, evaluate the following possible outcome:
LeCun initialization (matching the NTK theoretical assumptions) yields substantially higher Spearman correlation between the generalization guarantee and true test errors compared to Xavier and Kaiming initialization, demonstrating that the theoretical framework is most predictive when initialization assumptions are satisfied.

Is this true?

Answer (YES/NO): YES